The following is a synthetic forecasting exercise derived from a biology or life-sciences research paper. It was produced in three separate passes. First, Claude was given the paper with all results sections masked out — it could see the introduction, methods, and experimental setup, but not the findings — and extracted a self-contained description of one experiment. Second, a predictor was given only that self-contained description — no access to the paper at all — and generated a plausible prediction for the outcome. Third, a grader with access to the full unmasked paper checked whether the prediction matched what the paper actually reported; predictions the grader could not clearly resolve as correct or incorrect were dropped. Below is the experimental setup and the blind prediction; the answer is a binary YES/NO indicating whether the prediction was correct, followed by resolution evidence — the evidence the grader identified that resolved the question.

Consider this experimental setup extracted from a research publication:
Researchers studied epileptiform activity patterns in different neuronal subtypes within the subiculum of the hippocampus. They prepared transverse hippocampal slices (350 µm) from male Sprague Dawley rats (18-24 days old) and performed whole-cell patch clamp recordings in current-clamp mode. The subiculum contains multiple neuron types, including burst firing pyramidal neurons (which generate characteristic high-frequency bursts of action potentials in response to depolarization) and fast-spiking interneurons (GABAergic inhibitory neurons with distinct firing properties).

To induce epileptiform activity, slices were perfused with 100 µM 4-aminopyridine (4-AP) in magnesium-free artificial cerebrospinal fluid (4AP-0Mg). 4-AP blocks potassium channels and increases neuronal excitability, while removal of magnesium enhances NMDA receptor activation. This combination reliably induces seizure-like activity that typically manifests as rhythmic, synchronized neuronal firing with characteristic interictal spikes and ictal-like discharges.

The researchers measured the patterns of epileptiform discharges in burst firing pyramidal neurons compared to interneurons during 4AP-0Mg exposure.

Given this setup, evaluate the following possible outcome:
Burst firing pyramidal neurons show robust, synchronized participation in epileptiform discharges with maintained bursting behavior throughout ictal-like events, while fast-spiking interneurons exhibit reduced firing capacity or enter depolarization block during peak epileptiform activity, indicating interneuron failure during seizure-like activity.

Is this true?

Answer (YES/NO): NO